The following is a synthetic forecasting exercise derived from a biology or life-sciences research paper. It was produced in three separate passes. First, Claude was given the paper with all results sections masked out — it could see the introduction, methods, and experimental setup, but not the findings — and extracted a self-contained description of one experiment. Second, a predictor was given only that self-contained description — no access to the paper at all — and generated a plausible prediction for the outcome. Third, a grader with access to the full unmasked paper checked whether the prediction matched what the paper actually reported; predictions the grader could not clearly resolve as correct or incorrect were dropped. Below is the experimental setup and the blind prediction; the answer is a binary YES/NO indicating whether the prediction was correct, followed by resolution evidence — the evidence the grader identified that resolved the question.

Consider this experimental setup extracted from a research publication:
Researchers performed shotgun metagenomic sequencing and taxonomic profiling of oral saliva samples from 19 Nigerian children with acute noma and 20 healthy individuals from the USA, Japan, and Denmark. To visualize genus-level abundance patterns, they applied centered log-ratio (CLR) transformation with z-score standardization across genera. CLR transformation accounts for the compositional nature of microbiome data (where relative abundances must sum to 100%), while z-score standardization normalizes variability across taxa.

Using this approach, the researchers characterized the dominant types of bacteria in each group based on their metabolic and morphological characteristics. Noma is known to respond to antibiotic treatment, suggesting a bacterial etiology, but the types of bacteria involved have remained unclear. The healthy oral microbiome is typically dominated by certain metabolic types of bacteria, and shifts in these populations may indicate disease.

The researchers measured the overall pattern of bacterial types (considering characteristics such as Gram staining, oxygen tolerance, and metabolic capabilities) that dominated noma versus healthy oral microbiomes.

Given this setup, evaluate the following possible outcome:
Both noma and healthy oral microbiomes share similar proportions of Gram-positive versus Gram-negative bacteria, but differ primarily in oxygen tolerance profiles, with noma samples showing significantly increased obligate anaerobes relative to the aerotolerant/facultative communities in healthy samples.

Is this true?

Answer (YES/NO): NO